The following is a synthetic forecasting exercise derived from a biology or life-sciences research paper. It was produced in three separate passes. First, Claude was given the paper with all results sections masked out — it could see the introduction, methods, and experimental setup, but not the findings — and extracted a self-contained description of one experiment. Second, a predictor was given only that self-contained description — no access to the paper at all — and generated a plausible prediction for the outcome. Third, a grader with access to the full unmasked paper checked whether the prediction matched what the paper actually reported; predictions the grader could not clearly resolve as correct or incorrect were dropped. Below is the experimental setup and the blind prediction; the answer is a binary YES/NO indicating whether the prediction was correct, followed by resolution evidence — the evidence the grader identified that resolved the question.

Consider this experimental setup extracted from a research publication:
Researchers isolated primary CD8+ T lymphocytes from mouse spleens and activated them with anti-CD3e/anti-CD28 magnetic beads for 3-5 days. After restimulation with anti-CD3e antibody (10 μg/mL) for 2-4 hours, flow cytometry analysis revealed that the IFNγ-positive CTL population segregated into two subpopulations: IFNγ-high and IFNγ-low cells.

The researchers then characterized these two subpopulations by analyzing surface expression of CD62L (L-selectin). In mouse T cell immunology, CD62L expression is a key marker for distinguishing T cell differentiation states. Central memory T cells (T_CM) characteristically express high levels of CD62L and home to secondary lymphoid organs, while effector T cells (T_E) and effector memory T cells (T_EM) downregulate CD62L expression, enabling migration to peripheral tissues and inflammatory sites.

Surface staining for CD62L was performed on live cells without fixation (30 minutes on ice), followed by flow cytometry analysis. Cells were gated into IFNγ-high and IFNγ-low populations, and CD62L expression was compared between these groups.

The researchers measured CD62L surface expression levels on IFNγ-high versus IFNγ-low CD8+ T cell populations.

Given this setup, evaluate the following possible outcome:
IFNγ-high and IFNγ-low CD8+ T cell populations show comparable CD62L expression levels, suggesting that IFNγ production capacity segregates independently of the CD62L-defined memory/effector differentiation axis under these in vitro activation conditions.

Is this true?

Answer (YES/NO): NO